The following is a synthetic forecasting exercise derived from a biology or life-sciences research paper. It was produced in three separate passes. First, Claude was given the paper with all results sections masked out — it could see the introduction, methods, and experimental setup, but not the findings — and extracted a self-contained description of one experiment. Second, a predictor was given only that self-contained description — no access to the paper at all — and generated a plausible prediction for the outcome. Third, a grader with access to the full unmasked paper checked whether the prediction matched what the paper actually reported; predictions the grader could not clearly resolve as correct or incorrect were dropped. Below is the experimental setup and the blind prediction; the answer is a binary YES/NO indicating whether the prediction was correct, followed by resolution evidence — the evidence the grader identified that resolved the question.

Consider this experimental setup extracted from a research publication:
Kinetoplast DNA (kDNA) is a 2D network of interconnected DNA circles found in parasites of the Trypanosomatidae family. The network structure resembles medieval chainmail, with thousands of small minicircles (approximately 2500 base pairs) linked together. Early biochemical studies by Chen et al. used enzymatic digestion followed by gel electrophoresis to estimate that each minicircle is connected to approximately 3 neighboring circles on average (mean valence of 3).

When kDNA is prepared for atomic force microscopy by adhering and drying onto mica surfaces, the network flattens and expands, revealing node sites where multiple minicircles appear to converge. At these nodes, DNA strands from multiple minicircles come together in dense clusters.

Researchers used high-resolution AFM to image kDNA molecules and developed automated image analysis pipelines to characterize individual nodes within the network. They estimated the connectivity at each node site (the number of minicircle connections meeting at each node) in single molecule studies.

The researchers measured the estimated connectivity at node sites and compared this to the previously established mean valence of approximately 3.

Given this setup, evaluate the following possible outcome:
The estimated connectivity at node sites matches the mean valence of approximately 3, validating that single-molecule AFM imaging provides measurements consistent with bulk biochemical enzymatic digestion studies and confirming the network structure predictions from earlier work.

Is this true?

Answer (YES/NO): NO